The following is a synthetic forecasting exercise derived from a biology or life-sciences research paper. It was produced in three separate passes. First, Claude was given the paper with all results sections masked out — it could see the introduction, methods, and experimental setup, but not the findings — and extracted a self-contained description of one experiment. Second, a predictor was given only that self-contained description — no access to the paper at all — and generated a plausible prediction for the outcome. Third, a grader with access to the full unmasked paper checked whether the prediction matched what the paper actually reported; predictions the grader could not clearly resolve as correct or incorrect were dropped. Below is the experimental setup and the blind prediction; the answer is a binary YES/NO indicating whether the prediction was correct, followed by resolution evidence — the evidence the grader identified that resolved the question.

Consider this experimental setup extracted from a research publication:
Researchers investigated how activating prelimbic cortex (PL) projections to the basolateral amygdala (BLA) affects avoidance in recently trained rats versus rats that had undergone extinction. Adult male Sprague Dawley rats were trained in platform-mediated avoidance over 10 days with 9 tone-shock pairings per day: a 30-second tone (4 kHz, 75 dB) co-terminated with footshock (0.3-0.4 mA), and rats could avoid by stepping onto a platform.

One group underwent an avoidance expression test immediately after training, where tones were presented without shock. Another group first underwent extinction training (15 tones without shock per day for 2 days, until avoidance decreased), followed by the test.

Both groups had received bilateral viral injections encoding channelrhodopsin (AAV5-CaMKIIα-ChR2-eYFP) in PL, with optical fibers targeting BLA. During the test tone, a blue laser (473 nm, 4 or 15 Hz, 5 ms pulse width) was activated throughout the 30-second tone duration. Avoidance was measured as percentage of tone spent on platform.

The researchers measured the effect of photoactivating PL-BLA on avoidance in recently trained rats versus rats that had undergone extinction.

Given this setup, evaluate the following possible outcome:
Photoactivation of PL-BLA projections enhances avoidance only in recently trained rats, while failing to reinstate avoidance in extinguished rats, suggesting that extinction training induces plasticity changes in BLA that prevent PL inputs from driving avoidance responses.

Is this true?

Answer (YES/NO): NO